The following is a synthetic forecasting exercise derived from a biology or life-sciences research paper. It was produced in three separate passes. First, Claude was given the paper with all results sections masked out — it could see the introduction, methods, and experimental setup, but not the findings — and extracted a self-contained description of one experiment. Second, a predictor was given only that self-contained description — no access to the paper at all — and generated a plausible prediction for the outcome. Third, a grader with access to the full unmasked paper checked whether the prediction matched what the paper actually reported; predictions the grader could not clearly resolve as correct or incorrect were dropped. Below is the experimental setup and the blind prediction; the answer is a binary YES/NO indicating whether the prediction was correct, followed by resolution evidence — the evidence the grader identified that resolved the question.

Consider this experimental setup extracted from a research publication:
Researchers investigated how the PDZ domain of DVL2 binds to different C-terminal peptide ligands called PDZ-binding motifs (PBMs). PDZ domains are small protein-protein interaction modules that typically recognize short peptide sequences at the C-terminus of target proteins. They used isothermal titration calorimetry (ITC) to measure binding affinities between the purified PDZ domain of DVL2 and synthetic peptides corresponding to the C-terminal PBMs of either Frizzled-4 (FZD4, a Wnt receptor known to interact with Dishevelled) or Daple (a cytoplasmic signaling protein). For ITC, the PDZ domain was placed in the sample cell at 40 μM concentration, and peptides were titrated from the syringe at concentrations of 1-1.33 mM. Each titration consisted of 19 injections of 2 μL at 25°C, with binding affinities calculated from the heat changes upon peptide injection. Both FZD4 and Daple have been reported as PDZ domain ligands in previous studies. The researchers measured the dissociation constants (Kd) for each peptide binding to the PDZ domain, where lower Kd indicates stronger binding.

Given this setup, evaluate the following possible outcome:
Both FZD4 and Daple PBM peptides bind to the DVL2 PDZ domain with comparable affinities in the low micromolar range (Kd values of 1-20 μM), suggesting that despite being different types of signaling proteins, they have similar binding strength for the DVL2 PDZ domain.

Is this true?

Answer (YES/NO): NO